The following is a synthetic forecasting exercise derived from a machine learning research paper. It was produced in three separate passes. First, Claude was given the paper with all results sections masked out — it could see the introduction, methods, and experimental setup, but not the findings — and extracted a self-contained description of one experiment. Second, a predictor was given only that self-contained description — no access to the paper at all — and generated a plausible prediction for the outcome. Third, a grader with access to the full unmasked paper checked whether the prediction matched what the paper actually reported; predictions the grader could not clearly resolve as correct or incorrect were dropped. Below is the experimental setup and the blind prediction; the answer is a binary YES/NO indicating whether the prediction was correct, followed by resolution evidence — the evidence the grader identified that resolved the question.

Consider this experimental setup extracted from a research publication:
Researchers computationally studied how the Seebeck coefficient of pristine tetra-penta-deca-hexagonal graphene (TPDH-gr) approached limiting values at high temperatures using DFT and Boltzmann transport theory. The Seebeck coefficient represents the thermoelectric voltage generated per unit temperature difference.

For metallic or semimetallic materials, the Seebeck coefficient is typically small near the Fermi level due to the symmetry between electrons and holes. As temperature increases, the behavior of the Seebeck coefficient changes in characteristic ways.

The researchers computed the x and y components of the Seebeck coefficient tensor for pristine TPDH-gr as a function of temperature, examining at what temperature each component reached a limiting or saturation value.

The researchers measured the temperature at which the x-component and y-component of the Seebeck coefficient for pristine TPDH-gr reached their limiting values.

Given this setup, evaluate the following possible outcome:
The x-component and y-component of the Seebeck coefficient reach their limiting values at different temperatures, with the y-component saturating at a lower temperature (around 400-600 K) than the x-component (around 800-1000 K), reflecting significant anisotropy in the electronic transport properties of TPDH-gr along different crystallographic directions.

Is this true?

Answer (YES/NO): NO